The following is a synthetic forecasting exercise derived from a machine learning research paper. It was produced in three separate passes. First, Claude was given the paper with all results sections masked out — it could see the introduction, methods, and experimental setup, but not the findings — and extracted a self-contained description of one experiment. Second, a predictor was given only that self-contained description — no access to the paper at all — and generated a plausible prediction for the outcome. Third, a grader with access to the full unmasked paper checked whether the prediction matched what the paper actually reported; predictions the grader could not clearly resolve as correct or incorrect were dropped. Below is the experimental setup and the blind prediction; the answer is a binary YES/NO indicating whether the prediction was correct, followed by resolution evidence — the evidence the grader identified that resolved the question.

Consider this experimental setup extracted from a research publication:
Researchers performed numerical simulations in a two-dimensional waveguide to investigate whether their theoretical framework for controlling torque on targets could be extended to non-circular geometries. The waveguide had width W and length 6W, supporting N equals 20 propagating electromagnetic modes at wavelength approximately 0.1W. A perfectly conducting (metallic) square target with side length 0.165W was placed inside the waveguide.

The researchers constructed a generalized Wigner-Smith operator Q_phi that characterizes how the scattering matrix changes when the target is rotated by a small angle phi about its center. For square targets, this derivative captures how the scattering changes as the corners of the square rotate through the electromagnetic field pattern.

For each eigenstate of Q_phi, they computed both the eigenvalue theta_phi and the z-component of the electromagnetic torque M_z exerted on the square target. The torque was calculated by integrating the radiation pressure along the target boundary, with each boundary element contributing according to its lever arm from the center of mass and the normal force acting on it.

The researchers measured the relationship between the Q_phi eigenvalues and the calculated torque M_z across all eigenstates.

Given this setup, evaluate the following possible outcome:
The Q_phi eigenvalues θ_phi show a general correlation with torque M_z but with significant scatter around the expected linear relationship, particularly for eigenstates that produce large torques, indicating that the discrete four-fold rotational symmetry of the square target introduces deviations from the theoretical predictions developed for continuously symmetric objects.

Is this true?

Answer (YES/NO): NO